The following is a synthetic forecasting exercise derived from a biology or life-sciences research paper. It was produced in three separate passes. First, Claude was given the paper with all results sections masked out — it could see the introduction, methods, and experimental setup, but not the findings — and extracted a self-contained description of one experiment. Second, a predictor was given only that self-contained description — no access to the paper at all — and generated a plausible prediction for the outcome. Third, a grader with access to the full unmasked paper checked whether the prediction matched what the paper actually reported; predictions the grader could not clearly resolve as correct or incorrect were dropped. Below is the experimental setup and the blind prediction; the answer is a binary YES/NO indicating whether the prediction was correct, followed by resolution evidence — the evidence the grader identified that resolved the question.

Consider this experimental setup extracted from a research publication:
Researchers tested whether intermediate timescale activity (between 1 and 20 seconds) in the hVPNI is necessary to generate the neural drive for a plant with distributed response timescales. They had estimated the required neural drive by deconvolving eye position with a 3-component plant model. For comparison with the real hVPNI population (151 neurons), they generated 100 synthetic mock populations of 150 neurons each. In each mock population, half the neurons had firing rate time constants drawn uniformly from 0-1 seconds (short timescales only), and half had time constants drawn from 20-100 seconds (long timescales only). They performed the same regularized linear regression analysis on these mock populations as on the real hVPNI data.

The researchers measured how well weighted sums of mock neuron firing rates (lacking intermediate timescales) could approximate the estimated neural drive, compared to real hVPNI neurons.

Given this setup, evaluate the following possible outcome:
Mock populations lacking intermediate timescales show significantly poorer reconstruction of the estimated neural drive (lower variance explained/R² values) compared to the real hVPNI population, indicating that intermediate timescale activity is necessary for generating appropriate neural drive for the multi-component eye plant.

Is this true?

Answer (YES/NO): YES